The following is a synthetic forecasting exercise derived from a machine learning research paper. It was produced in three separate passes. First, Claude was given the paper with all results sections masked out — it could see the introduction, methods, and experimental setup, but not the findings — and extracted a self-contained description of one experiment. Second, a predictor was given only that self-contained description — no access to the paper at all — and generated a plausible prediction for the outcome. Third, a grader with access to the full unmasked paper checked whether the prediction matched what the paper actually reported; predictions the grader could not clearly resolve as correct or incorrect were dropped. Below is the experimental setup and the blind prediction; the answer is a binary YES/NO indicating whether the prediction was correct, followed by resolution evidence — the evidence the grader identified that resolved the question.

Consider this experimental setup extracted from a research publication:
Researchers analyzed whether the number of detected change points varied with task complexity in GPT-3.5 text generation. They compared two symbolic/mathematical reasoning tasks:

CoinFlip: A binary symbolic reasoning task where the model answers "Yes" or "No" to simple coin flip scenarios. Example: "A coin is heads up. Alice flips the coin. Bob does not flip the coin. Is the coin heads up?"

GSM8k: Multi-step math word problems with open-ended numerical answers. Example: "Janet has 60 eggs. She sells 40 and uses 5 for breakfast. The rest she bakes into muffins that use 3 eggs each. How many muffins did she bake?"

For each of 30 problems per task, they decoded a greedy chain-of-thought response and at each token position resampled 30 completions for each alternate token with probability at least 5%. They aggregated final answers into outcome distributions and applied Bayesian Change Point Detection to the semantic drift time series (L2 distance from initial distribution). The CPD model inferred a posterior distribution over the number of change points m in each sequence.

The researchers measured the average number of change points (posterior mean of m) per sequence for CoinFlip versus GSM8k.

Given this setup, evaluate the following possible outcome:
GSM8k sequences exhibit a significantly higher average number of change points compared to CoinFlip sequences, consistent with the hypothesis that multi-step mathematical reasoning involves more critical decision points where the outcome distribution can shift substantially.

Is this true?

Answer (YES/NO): YES